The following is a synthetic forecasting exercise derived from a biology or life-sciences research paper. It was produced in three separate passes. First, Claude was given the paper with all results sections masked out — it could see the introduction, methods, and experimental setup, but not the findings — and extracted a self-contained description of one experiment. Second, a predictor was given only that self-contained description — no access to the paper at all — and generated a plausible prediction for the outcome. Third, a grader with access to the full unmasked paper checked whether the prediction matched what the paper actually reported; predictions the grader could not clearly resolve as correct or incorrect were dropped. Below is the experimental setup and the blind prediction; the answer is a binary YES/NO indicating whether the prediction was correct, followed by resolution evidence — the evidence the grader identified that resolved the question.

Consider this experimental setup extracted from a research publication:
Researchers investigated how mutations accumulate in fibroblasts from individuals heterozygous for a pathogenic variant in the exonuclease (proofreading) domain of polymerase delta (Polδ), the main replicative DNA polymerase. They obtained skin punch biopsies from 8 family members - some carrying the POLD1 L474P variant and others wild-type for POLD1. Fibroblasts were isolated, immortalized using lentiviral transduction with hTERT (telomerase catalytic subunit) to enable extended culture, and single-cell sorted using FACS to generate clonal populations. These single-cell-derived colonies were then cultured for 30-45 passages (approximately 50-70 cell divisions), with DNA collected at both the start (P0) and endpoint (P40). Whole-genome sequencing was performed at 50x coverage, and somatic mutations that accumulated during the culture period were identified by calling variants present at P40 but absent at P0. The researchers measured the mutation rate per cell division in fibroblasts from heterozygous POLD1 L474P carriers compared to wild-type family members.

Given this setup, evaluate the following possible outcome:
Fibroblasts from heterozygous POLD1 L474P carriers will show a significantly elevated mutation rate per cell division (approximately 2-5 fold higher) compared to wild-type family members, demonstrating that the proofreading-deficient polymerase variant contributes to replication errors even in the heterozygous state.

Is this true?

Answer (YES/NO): NO